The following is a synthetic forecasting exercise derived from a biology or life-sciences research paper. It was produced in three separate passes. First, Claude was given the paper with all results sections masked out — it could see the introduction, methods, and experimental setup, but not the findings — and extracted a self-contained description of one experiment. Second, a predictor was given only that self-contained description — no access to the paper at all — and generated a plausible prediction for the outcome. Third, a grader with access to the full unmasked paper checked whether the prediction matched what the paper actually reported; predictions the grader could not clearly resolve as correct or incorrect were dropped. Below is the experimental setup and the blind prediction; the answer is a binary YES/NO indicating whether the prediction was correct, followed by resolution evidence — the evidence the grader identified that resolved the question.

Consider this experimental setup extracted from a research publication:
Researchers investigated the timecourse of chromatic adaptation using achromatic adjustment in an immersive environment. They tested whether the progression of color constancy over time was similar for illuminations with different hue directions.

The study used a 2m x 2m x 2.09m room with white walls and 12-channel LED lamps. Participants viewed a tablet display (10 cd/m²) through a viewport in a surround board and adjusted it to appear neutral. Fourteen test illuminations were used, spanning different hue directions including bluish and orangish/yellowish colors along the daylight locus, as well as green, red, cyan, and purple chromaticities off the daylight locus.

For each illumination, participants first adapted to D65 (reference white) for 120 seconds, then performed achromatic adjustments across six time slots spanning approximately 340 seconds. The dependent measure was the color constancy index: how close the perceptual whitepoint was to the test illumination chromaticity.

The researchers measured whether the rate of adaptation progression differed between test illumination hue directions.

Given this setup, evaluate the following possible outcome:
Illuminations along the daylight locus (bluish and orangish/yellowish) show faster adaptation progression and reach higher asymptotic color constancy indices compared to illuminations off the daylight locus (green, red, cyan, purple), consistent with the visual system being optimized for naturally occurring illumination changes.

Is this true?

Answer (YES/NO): NO